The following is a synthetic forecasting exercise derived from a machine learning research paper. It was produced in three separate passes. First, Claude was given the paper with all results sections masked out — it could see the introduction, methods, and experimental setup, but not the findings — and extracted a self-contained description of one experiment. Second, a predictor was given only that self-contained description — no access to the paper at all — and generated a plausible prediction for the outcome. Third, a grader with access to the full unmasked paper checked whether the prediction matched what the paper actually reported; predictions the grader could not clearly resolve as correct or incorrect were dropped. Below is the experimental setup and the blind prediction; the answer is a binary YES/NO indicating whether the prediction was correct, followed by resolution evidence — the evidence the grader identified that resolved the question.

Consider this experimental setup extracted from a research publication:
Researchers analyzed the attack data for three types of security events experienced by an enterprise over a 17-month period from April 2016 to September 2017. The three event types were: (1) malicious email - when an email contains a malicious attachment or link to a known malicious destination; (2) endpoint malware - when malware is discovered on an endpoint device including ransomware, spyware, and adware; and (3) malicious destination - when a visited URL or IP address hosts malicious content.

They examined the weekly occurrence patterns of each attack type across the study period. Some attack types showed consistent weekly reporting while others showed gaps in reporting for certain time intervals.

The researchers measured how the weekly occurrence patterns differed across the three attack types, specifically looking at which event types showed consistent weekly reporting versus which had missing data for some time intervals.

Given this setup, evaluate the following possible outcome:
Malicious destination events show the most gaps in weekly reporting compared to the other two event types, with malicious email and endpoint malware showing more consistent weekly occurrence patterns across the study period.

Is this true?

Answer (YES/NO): NO